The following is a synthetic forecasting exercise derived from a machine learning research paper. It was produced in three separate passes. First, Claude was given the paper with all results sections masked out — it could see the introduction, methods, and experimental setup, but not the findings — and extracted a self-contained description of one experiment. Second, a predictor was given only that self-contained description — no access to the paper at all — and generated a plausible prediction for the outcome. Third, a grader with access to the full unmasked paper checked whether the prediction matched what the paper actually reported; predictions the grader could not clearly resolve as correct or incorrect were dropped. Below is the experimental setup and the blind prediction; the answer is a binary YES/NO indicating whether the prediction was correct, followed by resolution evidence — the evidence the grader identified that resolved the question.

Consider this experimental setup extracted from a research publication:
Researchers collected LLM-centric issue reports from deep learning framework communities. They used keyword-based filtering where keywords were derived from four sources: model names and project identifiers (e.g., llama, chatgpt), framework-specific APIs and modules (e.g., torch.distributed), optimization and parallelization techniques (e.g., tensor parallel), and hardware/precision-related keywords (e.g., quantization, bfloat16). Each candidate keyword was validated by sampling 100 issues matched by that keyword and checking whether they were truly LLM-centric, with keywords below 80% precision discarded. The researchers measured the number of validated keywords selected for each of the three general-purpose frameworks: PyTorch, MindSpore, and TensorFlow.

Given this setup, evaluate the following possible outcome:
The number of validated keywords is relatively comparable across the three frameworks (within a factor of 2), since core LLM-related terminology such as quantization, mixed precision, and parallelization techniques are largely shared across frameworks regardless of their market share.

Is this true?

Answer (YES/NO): YES